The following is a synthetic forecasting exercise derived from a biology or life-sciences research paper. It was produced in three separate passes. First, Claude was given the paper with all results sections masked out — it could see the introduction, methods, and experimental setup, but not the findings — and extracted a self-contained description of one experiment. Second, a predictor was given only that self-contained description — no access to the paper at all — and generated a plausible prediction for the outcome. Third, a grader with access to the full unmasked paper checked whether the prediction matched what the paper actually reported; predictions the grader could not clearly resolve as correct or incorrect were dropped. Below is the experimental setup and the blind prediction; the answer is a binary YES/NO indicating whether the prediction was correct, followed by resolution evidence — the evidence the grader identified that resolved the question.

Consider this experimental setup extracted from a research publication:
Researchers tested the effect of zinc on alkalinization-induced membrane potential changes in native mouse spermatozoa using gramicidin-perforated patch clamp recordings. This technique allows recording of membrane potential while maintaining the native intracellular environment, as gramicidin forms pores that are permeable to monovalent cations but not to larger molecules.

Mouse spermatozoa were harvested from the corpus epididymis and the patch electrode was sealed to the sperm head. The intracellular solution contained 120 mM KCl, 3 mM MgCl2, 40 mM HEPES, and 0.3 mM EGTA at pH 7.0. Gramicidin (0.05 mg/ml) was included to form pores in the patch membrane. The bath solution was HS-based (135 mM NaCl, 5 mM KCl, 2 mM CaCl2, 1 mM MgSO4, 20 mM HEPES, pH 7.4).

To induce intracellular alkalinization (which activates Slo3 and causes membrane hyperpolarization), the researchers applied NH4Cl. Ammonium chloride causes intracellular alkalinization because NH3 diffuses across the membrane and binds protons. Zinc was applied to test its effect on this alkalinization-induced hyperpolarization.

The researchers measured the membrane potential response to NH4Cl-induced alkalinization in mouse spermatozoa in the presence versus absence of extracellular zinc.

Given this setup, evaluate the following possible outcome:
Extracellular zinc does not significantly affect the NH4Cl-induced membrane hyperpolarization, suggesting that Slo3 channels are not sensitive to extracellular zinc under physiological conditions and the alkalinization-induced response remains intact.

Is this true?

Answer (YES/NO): NO